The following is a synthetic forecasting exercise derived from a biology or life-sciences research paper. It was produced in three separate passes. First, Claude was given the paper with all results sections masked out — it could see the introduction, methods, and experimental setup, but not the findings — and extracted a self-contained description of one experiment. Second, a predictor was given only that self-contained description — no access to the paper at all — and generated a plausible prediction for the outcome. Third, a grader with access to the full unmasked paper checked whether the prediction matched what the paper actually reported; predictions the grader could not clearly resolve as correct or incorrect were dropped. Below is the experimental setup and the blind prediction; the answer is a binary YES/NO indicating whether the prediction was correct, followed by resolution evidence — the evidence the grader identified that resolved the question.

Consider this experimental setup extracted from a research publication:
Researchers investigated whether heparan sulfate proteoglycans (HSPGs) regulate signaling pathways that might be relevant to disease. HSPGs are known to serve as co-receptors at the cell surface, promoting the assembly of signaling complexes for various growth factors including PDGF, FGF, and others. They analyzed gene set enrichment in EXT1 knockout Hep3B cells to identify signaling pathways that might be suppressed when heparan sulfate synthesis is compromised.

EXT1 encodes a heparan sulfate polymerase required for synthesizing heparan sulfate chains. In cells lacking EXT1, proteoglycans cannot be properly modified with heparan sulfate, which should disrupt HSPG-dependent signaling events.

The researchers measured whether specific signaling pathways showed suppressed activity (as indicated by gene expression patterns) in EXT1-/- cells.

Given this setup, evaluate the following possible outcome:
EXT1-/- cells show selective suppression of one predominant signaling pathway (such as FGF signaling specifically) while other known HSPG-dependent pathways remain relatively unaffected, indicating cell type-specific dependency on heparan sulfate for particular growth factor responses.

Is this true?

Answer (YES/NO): NO